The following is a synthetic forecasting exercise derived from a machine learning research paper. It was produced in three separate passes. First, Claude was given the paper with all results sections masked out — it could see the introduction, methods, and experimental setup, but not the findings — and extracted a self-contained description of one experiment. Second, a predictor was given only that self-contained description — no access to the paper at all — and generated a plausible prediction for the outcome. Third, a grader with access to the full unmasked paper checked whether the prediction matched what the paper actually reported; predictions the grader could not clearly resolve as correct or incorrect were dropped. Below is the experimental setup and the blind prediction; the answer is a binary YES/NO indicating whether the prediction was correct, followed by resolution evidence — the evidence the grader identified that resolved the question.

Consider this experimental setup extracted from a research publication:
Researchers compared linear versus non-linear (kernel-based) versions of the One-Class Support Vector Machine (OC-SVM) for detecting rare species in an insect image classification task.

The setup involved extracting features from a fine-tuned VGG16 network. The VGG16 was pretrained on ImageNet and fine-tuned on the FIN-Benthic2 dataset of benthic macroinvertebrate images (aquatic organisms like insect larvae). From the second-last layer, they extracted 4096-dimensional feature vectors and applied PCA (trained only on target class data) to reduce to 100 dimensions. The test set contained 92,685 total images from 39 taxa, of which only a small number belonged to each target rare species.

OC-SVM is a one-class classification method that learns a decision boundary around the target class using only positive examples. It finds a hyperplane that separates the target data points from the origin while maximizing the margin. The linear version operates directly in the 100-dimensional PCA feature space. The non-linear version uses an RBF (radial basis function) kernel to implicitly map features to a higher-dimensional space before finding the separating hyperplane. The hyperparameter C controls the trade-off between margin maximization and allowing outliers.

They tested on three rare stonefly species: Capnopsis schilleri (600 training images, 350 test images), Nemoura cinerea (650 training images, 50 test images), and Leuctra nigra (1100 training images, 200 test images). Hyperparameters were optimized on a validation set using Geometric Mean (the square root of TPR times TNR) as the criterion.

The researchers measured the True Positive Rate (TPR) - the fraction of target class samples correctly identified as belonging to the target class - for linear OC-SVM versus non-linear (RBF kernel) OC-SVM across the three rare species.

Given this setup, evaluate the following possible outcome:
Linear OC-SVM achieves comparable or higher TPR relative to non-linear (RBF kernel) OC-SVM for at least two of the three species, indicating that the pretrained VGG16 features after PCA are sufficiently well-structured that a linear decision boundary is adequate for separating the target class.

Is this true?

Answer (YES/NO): YES